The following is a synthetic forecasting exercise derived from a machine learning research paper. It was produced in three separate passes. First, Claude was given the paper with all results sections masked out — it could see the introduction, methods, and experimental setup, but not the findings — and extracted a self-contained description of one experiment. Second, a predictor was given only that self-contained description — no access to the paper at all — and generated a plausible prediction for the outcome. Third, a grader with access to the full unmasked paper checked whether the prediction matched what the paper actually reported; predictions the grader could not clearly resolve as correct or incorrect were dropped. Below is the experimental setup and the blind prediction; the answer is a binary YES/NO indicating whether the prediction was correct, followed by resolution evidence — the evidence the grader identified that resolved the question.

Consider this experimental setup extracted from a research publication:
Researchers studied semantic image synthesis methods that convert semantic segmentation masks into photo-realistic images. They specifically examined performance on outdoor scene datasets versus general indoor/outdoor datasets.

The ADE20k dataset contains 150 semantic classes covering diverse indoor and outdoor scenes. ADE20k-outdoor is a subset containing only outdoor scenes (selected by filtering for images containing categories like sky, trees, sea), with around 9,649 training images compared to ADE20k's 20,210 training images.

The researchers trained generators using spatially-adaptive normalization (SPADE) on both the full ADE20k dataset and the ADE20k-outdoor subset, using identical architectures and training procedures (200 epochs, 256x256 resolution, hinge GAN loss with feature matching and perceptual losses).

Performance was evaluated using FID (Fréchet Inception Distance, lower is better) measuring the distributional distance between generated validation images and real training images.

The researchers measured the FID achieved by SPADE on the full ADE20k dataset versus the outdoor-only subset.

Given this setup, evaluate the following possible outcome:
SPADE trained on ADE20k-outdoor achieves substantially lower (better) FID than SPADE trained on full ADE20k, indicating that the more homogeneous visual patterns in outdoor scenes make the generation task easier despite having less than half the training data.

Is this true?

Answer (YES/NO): NO